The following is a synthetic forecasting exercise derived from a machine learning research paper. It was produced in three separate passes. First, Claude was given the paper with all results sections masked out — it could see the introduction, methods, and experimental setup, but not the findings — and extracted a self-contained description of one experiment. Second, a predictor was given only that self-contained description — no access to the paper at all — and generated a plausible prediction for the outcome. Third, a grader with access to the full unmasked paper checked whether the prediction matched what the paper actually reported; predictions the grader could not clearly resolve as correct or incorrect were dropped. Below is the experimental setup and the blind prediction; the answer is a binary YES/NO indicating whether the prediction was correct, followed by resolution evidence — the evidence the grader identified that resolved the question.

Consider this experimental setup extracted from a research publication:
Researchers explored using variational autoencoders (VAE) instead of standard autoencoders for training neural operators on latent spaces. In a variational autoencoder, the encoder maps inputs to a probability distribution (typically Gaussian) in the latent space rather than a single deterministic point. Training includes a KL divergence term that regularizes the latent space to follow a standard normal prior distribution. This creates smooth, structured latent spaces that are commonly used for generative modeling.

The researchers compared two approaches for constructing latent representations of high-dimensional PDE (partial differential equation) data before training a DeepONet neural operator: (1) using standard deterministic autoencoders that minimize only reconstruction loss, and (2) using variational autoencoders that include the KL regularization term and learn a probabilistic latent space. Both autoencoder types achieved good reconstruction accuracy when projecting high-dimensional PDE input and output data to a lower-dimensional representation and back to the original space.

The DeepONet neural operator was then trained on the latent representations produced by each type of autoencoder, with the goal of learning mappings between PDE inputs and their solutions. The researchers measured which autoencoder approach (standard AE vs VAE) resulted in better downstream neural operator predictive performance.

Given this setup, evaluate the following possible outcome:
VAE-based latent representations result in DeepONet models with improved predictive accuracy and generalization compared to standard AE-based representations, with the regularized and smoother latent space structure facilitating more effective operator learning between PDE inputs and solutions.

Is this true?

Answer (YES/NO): NO